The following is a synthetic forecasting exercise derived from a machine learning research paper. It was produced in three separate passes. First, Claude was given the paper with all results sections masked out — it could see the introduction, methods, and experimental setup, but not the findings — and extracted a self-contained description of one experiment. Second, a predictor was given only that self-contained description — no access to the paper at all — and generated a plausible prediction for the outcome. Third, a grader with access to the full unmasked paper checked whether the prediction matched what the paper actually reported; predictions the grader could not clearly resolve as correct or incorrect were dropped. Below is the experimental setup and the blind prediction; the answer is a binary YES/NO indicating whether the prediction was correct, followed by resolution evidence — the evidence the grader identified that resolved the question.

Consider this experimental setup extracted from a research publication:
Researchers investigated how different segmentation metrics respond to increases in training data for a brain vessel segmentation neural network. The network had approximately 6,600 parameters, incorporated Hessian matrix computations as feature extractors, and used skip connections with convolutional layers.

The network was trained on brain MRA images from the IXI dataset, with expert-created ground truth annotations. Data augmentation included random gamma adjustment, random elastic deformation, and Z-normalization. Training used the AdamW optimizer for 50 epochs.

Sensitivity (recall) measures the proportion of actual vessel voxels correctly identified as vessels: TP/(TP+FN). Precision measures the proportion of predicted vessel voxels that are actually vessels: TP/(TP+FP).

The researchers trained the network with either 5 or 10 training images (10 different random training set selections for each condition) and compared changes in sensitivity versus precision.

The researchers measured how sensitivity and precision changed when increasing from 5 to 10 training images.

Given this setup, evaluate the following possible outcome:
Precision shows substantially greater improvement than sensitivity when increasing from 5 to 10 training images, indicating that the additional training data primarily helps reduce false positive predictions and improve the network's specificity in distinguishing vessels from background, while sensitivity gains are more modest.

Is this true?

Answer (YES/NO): NO